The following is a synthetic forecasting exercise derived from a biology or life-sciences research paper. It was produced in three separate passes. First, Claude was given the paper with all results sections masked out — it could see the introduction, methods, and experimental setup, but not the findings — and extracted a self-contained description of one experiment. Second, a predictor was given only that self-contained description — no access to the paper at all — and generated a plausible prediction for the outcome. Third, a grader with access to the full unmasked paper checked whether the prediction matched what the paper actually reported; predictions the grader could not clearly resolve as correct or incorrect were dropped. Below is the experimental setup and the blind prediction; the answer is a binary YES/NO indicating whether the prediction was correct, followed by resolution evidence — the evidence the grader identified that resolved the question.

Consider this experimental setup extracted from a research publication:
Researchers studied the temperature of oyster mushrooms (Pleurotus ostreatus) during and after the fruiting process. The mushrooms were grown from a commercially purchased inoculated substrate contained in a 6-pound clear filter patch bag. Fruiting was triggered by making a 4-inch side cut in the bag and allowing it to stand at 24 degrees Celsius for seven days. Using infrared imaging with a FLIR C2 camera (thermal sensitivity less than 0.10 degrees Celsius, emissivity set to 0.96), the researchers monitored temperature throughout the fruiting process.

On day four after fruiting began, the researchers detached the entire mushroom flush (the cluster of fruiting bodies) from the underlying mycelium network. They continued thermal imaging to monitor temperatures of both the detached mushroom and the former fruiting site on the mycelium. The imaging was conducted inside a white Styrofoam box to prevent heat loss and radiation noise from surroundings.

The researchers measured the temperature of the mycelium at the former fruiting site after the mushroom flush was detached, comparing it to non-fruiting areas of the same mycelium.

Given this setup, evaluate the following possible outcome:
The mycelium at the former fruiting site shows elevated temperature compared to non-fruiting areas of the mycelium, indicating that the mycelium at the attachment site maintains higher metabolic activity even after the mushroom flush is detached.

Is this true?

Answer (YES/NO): NO